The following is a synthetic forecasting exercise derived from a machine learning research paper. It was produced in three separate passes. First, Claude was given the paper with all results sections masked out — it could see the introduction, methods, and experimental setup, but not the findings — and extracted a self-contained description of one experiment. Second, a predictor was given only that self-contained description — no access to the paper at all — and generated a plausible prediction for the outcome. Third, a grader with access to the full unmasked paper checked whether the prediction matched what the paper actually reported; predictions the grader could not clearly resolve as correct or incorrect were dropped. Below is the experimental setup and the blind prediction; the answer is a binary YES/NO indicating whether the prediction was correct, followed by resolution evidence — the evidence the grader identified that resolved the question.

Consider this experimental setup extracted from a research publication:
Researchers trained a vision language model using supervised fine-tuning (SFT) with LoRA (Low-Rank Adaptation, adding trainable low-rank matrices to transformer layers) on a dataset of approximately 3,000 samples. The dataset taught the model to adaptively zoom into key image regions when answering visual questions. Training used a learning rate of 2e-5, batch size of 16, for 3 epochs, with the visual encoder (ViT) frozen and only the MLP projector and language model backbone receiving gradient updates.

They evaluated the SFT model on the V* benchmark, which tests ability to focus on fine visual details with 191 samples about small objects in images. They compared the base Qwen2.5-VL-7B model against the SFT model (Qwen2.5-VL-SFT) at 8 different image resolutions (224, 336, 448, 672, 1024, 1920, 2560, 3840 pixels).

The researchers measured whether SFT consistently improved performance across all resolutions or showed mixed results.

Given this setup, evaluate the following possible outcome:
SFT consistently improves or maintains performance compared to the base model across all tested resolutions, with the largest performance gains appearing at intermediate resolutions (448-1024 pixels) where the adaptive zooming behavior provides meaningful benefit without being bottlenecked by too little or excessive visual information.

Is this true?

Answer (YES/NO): NO